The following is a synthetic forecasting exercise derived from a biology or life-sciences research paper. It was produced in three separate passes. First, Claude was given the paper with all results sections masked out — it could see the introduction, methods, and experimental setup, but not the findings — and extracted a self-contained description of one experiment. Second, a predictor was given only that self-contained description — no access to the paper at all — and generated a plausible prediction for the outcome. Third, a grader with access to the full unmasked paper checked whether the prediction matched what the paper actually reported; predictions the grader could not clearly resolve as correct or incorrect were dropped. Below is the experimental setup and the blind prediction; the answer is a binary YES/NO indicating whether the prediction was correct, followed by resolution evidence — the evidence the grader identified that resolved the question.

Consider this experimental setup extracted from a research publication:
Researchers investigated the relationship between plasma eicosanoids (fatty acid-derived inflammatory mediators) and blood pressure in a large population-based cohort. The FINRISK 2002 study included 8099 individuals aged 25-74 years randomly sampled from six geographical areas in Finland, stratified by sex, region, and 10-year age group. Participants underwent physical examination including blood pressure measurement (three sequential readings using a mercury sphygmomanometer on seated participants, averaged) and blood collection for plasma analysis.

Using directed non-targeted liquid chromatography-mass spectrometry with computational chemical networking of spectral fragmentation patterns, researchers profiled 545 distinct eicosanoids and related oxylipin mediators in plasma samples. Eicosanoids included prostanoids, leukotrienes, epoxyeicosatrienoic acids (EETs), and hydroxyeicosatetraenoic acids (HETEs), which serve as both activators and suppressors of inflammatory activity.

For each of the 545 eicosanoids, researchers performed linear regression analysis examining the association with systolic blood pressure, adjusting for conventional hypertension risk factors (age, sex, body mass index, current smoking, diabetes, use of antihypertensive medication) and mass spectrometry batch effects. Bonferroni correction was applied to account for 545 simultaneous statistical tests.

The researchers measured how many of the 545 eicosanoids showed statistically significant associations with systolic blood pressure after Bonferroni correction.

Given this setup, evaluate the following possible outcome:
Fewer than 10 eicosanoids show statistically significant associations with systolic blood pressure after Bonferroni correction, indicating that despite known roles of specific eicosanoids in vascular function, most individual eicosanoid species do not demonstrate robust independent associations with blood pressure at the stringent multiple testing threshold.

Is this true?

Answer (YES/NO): NO